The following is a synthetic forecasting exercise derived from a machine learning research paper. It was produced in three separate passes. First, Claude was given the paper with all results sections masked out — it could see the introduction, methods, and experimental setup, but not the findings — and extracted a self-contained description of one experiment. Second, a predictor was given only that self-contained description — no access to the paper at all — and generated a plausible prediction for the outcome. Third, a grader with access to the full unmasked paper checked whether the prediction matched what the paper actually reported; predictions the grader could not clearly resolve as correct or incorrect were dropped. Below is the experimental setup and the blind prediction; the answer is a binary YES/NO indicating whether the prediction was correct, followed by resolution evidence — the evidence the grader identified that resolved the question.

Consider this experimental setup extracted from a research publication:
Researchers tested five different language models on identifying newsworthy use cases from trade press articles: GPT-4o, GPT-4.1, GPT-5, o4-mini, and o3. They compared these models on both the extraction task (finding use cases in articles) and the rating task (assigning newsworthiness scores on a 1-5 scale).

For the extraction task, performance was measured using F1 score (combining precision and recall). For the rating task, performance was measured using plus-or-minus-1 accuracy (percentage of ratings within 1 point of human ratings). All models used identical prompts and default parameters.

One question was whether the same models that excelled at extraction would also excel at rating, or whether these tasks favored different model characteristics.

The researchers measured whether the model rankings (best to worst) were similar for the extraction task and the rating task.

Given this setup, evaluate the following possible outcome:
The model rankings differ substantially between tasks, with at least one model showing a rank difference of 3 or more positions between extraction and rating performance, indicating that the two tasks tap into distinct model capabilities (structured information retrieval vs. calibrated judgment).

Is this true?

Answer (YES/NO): NO